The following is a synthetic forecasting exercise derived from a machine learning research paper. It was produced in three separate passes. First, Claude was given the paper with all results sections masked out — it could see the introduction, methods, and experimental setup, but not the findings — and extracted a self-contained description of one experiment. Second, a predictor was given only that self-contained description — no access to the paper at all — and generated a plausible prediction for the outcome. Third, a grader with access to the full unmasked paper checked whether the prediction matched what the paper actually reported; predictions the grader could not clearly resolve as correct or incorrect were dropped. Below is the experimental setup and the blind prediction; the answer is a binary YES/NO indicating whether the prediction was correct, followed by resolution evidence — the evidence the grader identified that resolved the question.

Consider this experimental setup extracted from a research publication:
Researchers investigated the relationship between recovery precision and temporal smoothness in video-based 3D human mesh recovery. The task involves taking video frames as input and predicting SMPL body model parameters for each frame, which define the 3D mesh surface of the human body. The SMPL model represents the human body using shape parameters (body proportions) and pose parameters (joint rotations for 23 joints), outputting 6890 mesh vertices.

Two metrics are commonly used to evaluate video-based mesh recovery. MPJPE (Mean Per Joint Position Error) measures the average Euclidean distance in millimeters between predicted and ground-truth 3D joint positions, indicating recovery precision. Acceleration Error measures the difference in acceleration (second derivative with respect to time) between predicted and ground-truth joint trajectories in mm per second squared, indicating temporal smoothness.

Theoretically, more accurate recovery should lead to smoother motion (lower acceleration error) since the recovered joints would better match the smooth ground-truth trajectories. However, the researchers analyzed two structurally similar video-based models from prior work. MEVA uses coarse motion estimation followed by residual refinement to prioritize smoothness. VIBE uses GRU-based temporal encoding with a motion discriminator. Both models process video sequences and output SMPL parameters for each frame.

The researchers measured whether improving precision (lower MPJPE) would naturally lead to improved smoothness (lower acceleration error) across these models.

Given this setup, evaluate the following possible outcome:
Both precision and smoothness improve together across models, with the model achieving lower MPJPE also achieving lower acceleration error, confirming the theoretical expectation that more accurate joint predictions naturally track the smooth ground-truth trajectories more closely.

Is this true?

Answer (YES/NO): NO